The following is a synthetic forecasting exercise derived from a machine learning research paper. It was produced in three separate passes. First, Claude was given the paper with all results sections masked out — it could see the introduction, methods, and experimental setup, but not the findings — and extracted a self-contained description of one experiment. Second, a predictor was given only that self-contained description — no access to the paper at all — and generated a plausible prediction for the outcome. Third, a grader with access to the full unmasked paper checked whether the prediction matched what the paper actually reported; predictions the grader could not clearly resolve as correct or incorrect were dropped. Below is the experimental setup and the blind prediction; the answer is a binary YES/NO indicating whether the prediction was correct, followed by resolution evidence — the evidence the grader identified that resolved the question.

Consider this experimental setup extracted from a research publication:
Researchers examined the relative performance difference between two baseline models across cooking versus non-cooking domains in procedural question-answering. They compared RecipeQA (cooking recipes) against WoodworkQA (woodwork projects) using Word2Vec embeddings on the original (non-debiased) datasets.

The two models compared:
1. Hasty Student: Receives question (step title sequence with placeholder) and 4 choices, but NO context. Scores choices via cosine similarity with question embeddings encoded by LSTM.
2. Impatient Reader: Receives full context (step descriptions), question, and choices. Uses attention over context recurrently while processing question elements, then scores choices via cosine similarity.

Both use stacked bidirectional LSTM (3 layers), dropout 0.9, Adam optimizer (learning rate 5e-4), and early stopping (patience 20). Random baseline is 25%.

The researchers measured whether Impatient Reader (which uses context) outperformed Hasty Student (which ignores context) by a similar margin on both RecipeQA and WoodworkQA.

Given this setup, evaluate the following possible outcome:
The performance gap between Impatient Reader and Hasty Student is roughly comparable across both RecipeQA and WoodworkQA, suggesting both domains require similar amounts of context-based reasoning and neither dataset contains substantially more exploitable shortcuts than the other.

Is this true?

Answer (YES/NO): NO